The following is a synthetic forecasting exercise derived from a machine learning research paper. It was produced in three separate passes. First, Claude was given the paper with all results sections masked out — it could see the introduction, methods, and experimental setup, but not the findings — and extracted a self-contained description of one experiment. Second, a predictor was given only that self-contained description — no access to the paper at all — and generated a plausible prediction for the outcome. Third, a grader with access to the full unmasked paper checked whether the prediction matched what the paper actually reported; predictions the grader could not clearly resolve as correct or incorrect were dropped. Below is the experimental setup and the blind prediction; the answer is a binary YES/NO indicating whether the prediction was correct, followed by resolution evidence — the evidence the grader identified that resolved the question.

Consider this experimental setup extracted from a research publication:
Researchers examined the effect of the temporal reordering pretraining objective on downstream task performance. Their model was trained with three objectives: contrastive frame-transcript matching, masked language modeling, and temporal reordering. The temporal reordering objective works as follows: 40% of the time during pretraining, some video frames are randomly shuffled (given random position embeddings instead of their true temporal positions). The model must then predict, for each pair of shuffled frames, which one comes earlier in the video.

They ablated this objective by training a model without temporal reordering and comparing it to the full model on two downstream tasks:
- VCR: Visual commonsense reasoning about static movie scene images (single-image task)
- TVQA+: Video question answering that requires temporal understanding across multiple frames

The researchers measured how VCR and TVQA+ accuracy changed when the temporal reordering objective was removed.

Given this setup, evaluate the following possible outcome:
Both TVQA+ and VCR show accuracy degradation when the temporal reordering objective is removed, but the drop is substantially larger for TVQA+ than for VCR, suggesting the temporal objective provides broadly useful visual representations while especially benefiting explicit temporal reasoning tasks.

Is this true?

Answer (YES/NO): NO